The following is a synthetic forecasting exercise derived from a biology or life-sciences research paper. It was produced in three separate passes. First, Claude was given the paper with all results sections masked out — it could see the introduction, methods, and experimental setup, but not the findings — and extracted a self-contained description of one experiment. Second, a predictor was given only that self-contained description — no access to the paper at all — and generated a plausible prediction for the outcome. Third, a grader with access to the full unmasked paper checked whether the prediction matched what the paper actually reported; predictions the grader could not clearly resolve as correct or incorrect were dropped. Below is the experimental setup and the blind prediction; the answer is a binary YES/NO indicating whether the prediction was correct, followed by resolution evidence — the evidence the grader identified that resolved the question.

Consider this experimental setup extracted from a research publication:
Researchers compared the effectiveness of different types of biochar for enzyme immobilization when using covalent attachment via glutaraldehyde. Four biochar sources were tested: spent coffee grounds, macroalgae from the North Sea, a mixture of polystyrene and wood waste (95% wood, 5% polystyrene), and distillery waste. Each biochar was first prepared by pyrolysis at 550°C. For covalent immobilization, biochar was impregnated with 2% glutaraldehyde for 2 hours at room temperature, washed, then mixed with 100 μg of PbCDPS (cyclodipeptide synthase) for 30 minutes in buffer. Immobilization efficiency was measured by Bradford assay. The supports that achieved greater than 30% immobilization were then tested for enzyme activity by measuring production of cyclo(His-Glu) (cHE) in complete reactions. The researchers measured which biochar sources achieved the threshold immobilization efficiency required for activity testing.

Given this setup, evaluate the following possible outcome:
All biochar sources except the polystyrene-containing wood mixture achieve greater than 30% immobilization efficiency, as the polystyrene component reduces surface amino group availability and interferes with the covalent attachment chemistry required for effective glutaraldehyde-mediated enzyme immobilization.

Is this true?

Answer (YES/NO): NO